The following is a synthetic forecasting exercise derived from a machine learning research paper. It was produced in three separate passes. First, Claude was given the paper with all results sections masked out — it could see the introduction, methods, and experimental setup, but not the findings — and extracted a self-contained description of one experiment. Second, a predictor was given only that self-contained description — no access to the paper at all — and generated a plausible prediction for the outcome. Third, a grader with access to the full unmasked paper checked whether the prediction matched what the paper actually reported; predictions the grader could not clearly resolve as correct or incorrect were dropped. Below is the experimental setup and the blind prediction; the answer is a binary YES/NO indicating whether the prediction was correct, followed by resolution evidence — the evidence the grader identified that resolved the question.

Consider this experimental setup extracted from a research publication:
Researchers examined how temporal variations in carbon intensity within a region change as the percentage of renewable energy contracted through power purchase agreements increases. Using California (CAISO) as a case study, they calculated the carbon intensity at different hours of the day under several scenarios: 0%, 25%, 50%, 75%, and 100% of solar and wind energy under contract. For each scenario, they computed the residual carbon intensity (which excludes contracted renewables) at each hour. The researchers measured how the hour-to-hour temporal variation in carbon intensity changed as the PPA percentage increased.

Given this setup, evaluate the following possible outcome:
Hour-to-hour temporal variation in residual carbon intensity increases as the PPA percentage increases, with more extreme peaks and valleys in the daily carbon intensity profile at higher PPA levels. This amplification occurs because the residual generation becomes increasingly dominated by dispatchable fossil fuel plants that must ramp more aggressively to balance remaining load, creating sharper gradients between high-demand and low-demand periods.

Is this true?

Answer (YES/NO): NO